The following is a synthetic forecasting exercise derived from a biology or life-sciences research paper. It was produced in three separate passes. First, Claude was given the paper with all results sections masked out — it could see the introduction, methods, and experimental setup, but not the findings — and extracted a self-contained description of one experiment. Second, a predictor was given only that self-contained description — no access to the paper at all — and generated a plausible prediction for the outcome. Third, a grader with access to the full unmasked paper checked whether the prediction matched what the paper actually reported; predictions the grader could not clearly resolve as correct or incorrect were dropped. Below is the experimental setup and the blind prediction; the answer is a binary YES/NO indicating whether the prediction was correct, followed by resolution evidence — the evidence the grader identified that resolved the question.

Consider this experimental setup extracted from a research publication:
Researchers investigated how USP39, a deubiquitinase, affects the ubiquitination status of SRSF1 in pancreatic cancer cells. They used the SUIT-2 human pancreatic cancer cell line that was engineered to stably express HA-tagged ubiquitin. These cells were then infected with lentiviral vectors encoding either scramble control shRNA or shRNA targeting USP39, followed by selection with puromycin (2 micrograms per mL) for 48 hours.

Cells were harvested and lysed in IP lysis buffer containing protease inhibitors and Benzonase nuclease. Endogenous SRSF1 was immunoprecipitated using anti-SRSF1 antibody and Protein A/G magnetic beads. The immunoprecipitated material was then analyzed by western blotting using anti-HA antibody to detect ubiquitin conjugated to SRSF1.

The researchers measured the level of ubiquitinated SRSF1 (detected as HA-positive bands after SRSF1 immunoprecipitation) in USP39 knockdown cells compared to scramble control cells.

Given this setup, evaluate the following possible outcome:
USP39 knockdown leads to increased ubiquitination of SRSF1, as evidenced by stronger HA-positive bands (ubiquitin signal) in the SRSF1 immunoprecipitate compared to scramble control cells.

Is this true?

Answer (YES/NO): YES